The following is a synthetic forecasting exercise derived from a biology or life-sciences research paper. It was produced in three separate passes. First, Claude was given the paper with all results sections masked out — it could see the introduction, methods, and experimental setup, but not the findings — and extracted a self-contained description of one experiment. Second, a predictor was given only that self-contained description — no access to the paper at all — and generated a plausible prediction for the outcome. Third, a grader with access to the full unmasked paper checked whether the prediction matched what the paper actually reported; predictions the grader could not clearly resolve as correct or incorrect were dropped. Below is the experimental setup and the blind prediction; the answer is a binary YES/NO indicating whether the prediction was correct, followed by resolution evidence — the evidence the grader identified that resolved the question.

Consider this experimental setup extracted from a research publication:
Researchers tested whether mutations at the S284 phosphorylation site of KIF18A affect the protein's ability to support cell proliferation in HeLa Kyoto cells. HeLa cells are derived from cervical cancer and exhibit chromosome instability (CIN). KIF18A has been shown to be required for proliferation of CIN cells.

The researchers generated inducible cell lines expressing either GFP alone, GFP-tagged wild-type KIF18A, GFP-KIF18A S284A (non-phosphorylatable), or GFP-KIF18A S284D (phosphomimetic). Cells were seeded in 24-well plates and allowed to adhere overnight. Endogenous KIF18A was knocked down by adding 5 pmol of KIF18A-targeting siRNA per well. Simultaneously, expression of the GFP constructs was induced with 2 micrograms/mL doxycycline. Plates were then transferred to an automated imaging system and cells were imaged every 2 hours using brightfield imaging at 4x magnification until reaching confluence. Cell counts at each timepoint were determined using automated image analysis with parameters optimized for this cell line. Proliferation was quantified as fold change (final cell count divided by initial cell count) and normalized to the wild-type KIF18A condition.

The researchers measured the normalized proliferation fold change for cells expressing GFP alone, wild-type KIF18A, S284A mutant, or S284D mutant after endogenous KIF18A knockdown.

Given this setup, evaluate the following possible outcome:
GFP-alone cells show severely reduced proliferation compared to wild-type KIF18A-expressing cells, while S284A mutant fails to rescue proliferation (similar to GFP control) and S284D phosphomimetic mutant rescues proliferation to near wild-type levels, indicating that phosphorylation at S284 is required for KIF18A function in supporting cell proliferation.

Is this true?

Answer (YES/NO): NO